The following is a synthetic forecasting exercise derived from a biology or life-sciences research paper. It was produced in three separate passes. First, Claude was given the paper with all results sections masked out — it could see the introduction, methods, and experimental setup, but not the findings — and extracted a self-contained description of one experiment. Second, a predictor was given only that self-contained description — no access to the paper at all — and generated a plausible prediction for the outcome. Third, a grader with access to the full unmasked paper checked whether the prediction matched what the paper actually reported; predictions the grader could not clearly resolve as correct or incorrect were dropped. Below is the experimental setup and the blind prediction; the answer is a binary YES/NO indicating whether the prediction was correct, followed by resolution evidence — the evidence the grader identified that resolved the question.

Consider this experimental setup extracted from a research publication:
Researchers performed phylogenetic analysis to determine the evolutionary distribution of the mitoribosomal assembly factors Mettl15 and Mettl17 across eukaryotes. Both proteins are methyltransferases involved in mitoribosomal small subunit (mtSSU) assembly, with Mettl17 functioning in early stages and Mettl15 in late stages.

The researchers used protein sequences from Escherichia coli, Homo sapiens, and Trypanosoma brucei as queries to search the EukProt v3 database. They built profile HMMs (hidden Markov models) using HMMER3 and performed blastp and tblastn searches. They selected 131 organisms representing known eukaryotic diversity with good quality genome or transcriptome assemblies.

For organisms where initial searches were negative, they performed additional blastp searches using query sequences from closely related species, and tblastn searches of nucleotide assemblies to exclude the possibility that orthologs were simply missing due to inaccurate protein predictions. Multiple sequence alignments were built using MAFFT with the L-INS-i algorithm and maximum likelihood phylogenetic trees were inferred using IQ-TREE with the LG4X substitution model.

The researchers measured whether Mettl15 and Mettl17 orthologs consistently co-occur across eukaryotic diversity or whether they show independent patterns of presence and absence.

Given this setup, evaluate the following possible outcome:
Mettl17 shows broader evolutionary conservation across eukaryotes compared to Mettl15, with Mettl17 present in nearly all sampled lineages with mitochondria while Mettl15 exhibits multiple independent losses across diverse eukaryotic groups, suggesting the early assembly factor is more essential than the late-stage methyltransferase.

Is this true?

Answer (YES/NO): NO